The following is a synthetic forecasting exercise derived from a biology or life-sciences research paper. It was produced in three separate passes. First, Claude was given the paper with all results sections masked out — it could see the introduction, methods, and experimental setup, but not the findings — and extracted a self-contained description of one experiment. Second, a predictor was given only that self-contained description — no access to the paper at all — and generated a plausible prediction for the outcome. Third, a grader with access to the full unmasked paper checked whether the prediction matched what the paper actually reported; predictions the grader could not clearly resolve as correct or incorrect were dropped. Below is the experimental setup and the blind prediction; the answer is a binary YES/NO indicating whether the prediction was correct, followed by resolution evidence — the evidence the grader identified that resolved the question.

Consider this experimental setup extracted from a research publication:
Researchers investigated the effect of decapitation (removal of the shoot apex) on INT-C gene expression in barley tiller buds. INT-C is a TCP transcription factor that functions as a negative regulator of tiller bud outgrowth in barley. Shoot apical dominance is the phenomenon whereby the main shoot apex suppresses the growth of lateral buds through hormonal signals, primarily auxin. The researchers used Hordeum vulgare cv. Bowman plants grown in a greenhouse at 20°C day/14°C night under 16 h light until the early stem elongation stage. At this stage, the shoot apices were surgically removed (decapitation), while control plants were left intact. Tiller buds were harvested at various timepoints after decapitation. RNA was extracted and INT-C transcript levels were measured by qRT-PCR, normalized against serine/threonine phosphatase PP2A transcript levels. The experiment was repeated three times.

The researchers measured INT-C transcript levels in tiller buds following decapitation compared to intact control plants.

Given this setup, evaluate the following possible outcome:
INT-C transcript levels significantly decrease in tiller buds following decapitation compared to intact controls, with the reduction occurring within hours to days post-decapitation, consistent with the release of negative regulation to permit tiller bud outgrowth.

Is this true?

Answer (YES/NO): YES